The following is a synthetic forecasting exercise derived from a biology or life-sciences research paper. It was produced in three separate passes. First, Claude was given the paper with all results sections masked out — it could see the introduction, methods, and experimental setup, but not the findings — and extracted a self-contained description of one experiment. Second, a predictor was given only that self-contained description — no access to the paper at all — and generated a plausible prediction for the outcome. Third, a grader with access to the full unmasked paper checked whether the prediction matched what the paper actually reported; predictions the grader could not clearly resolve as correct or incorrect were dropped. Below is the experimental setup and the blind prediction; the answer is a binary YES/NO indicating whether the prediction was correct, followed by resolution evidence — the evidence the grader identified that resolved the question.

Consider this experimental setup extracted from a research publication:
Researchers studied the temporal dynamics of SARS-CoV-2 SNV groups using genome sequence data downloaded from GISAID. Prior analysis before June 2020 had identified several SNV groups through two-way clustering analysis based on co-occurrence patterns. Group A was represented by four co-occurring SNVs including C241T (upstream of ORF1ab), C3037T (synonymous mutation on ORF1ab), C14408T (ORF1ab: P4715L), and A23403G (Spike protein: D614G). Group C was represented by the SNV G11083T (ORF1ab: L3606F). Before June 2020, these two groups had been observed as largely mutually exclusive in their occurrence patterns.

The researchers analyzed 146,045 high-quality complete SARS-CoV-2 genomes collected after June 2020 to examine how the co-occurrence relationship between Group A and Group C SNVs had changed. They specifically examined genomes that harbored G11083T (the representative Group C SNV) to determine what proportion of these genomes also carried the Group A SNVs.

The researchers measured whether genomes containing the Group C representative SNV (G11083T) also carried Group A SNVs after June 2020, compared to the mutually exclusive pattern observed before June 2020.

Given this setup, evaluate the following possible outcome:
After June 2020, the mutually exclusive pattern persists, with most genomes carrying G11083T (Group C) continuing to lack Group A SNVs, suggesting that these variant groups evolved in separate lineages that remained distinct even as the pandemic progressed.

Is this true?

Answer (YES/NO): NO